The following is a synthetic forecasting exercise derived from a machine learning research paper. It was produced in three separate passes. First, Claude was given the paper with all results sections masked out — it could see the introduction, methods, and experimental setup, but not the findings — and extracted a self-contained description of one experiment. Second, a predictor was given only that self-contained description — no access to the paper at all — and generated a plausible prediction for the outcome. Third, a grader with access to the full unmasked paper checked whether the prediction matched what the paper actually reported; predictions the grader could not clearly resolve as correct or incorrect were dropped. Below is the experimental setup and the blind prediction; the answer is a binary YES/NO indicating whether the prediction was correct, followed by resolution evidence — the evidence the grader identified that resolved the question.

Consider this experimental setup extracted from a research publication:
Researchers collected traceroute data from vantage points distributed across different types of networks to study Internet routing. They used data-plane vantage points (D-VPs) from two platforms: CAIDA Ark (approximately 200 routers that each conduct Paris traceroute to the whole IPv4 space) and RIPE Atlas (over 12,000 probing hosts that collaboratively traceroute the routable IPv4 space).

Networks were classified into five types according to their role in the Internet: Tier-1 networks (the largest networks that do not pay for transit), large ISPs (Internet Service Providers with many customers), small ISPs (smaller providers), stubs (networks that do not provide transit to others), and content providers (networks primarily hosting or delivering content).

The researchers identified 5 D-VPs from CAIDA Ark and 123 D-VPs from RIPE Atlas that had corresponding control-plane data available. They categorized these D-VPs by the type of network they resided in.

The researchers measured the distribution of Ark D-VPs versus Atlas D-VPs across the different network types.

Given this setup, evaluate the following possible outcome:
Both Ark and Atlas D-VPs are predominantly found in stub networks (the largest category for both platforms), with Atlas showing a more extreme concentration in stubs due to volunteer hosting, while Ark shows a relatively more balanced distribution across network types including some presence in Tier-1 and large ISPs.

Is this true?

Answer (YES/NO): NO